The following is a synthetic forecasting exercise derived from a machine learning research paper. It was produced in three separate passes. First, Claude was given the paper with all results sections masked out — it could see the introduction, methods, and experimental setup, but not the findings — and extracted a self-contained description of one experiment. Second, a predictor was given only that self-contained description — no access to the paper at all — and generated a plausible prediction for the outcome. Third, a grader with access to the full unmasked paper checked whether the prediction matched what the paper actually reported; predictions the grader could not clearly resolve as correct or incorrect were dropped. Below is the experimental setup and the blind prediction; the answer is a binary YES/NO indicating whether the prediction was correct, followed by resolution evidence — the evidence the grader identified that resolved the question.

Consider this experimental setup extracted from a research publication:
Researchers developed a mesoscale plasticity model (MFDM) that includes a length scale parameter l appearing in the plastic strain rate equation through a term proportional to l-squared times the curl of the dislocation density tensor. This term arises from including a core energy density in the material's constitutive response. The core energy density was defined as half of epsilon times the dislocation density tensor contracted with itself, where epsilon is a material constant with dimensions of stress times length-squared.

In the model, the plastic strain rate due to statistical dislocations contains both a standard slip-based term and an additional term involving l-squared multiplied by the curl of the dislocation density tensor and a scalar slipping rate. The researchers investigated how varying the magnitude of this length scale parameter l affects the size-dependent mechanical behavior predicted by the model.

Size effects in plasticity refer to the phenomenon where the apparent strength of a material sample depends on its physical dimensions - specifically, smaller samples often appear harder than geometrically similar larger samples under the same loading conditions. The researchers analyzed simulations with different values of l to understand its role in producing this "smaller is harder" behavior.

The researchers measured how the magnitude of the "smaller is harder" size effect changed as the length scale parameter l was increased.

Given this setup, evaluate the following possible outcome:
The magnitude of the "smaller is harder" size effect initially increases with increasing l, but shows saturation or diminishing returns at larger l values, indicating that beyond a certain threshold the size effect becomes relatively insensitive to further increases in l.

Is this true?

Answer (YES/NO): NO